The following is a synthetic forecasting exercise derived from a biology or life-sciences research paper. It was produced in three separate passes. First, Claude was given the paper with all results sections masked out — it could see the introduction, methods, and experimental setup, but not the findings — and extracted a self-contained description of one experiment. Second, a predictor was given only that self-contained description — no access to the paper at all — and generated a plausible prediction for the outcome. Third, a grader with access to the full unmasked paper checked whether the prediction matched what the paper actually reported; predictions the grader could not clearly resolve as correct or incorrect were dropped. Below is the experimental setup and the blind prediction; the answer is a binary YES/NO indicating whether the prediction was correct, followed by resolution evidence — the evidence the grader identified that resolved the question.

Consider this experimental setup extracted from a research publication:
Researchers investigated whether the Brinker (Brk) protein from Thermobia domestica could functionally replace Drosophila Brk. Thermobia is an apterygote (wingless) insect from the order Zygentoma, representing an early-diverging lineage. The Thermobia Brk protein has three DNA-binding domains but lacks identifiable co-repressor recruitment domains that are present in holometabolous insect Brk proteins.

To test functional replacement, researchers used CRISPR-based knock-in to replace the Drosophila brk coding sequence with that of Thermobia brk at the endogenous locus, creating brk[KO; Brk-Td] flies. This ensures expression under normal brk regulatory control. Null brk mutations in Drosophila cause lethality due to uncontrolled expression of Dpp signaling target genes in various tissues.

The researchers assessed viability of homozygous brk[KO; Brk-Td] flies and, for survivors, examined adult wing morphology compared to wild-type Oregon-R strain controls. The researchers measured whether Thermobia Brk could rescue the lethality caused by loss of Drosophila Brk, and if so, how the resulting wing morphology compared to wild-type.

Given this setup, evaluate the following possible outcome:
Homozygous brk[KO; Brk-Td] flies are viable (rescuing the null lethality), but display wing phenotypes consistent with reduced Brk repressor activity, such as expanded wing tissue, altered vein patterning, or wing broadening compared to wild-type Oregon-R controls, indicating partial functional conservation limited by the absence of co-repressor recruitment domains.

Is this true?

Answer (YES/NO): NO